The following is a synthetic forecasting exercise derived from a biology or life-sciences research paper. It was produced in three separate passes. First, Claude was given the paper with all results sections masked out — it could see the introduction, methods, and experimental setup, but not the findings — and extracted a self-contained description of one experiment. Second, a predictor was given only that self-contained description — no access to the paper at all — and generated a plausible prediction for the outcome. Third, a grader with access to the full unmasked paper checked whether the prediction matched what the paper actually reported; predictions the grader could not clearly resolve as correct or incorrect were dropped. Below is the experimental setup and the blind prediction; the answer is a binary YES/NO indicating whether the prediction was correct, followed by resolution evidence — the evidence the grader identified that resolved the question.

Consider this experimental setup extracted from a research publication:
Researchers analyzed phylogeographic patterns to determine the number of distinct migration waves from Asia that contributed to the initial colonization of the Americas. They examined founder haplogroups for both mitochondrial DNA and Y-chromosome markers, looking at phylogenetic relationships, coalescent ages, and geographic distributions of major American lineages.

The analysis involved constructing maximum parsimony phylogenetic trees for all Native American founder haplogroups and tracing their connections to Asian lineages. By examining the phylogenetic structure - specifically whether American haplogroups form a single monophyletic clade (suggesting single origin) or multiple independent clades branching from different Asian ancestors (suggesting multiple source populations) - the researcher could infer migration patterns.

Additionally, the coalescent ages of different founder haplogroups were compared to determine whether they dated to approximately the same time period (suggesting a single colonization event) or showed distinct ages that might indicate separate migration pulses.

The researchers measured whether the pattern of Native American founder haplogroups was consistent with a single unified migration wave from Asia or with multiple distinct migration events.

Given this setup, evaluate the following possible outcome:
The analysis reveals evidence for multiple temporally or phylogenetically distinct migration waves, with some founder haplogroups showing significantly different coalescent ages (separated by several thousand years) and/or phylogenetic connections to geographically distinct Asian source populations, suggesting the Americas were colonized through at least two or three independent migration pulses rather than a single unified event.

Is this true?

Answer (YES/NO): YES